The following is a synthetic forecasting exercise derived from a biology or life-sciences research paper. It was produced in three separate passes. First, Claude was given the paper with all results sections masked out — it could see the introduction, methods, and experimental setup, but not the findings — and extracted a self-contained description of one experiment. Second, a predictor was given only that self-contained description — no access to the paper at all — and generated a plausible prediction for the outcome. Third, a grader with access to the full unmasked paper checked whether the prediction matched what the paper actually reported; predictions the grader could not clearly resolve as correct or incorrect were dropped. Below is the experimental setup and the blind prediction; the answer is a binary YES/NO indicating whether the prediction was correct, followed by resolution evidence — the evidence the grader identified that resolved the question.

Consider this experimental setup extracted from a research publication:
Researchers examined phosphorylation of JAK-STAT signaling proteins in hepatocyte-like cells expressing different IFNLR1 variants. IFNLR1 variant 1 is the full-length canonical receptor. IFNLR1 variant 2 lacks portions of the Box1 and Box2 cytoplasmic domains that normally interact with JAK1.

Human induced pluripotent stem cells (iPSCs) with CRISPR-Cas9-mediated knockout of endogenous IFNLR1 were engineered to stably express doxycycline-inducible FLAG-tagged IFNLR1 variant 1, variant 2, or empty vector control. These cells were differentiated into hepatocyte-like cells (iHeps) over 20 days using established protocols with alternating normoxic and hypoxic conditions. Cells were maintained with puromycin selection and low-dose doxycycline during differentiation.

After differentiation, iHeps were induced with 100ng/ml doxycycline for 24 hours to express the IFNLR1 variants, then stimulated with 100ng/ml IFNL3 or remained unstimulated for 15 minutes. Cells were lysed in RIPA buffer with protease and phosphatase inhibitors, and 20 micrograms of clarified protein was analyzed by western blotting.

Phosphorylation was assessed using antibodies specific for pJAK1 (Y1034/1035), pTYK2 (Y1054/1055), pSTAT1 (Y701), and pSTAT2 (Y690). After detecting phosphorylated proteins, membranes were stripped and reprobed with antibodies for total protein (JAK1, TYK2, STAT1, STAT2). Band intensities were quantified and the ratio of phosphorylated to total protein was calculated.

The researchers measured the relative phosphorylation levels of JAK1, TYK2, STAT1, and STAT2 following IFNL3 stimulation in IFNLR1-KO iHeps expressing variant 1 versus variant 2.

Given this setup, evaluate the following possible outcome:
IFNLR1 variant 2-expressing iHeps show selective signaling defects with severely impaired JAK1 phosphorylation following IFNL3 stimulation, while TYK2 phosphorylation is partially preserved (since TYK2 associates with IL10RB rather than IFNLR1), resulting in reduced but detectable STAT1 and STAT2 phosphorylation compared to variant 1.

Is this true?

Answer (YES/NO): NO